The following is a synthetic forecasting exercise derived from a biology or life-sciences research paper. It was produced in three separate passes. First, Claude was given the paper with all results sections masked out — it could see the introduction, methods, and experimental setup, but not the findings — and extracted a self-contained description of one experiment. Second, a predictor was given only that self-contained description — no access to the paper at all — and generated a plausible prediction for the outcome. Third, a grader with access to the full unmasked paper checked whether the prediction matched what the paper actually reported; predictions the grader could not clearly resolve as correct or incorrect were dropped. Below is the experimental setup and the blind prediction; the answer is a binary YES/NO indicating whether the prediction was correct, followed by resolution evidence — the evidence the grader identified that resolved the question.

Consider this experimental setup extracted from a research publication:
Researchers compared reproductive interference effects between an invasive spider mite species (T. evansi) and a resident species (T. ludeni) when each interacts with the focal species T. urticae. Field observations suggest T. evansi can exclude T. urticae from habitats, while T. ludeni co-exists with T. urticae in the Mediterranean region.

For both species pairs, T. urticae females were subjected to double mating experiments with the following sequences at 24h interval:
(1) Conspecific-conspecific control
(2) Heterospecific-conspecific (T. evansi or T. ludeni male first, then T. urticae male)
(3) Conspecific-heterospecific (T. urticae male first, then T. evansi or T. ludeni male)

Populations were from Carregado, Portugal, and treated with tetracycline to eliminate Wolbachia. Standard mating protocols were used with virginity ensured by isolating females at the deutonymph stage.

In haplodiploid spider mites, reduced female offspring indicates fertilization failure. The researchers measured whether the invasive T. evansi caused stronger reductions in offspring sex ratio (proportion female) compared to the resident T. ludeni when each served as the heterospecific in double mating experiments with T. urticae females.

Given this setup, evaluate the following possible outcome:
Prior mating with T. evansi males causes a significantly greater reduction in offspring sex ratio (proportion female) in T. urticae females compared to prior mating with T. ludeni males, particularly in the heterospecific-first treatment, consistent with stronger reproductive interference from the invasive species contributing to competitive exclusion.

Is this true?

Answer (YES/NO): NO